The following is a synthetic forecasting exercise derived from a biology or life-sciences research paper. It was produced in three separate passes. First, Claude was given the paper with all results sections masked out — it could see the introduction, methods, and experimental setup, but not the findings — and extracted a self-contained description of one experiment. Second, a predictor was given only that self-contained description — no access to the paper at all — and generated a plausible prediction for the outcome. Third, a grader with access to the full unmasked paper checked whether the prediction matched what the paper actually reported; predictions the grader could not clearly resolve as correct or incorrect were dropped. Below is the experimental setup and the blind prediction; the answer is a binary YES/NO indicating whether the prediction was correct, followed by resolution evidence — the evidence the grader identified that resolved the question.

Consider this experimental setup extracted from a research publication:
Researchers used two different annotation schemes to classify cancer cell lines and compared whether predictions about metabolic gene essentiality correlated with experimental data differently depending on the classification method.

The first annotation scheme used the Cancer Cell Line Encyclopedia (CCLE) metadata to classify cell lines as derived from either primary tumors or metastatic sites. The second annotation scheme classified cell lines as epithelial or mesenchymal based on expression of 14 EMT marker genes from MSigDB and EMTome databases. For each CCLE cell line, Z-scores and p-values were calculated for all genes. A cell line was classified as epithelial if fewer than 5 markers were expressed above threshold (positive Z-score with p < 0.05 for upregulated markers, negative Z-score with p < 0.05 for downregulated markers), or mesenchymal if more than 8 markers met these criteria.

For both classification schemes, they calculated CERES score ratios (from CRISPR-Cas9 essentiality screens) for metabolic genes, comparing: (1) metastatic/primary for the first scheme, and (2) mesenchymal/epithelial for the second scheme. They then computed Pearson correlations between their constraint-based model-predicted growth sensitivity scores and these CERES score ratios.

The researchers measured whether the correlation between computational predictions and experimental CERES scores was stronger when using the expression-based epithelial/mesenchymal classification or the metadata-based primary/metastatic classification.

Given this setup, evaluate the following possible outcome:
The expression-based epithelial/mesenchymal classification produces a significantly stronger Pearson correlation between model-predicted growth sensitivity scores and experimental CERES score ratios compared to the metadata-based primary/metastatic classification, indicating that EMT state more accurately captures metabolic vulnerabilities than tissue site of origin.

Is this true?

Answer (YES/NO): NO